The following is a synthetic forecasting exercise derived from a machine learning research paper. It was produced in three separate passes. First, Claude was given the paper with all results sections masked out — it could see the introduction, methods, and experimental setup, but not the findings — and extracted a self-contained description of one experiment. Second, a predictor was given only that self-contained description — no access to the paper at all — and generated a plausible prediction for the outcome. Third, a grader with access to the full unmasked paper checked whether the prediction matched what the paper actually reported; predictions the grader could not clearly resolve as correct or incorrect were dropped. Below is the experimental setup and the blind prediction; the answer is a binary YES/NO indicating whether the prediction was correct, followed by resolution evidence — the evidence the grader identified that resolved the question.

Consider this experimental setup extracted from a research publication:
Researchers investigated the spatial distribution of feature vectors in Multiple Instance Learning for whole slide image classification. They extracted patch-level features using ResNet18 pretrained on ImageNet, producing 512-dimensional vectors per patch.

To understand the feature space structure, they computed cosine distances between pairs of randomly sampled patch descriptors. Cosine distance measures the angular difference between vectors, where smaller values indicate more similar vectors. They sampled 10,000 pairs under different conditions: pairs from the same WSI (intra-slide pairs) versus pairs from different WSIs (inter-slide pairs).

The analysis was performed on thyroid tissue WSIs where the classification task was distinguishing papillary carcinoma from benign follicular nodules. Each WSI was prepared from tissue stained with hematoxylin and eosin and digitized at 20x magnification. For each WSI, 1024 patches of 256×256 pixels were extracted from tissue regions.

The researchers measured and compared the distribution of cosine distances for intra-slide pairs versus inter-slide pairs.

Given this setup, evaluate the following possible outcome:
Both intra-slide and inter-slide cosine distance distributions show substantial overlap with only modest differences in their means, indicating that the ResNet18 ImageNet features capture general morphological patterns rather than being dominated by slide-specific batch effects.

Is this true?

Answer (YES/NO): NO